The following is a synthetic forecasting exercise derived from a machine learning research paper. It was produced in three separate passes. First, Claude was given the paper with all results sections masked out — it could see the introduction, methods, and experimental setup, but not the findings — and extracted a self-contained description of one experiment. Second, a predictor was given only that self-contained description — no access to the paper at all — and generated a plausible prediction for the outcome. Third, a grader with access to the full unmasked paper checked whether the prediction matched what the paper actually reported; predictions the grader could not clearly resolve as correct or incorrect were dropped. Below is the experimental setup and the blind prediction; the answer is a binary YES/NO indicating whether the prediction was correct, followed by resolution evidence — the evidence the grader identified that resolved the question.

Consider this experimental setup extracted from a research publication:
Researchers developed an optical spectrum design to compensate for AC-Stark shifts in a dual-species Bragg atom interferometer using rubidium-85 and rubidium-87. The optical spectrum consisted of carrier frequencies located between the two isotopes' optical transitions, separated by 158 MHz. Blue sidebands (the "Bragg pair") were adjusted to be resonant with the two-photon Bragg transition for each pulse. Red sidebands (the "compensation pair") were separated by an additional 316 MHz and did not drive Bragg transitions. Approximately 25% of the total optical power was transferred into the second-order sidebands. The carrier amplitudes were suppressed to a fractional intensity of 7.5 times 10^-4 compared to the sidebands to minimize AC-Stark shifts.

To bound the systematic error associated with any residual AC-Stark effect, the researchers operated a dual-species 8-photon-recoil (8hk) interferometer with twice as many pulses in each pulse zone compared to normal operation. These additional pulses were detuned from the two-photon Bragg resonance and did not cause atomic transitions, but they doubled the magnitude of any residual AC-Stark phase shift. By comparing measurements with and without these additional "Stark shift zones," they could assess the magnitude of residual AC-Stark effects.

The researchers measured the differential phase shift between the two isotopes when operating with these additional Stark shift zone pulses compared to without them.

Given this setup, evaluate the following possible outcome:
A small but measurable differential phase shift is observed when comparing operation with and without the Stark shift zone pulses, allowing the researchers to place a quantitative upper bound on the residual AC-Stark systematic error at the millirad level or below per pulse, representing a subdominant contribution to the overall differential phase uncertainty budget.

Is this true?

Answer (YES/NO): NO